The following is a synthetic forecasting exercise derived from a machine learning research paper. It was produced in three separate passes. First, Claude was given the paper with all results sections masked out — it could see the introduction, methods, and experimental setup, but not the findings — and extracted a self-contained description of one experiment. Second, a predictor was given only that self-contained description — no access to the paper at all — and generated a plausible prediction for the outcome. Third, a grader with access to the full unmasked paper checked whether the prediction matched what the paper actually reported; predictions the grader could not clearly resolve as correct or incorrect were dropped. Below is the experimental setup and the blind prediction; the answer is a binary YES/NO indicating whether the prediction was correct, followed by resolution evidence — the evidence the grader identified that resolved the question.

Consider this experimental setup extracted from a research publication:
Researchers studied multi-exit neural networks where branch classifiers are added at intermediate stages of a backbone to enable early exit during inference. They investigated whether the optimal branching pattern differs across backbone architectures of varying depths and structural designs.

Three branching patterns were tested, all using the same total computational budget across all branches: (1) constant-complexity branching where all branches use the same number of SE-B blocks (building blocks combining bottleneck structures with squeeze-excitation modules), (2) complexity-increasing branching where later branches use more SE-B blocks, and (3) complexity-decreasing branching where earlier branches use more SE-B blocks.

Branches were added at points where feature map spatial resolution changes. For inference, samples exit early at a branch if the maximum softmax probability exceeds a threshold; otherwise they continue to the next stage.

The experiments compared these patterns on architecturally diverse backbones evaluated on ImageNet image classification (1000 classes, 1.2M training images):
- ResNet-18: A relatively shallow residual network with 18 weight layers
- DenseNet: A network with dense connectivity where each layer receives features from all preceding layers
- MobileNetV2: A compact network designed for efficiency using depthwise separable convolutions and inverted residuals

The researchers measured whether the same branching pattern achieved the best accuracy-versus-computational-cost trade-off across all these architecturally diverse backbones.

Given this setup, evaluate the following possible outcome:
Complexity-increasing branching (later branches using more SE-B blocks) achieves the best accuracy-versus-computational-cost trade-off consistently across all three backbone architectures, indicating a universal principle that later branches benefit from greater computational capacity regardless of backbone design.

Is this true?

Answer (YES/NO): NO